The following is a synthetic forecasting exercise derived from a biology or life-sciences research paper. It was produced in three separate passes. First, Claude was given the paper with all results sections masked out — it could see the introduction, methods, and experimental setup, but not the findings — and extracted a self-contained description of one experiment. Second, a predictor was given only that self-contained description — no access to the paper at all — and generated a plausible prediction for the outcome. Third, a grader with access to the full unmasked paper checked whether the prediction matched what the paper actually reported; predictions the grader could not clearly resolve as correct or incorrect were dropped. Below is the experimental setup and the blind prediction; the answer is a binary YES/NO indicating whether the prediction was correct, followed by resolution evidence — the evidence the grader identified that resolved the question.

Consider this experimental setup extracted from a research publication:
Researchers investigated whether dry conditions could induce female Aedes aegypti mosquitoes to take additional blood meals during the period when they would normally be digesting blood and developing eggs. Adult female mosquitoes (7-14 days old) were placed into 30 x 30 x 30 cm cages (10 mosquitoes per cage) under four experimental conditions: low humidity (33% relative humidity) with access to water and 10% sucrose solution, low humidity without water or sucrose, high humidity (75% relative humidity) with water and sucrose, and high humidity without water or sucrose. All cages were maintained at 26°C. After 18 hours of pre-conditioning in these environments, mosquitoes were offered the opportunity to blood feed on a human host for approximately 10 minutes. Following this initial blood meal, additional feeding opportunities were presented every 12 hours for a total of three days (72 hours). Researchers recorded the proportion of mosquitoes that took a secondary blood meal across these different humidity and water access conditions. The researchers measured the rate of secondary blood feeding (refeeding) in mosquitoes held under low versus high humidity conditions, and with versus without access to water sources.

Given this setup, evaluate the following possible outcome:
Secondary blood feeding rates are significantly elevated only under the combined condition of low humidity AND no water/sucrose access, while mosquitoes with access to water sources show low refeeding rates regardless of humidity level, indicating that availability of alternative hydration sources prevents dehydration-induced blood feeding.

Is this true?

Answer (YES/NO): NO